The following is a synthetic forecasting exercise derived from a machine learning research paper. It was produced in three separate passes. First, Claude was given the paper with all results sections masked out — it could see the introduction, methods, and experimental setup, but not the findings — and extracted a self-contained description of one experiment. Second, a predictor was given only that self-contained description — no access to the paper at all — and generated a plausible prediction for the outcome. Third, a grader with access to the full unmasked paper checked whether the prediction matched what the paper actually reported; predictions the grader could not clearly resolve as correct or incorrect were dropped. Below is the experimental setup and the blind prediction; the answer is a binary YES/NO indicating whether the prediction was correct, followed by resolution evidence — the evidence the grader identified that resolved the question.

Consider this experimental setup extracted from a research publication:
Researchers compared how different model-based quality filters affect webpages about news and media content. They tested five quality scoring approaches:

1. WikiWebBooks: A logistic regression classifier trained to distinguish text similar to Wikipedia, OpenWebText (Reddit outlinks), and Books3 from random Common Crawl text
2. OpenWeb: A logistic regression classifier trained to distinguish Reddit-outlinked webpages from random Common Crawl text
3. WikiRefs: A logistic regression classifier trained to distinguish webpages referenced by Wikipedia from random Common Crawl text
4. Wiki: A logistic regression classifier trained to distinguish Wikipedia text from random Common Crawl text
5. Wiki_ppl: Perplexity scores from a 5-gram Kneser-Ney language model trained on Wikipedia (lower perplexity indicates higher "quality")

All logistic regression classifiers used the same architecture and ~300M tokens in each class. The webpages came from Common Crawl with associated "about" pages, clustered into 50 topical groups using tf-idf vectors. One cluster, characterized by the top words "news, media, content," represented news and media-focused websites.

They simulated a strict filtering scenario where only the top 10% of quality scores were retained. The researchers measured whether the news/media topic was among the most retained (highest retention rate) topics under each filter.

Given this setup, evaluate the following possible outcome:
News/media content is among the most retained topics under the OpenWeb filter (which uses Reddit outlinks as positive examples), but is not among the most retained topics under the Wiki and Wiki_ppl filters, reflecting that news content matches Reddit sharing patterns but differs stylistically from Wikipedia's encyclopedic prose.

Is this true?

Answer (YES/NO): NO